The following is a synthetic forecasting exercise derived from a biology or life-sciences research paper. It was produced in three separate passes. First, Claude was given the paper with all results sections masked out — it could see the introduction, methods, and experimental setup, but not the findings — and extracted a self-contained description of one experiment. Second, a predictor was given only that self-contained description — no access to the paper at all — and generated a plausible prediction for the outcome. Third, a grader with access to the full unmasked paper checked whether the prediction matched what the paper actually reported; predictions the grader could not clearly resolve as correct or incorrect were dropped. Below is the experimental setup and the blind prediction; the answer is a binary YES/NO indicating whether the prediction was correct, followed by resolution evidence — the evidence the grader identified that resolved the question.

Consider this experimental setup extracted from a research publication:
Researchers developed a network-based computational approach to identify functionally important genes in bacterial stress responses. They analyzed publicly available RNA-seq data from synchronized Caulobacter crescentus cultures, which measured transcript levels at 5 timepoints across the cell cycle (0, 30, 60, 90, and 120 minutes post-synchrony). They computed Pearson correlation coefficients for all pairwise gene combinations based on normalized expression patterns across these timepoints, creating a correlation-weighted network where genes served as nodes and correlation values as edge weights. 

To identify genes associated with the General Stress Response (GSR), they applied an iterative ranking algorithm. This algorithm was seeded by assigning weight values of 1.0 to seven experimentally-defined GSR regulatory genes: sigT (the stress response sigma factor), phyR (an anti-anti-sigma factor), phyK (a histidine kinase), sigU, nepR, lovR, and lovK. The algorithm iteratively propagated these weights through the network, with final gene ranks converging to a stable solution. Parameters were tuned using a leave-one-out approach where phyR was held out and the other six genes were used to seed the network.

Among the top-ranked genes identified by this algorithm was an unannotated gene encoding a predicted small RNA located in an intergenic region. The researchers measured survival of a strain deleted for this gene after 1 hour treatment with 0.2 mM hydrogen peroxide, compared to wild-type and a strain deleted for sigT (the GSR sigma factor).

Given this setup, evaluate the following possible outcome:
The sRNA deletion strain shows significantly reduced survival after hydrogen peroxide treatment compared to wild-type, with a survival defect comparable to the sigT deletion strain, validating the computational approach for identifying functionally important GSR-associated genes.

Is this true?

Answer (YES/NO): NO